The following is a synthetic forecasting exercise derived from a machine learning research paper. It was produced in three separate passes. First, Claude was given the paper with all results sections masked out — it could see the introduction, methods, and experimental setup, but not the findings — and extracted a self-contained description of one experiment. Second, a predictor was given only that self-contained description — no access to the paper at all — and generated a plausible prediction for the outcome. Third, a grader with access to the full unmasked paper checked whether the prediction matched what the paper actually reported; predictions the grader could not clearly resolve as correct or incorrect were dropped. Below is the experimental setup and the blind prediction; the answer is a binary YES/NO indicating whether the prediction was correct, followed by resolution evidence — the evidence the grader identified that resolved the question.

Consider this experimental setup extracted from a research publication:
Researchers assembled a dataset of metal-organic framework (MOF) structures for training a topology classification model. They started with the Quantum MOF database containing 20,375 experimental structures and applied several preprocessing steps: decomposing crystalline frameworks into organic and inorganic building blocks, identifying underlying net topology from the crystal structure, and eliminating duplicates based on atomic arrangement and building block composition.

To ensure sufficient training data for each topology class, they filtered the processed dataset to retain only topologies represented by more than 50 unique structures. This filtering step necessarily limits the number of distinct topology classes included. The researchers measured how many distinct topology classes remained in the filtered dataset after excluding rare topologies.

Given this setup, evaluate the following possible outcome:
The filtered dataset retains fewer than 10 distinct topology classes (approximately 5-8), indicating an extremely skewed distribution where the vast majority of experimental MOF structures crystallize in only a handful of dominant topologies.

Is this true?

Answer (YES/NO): NO